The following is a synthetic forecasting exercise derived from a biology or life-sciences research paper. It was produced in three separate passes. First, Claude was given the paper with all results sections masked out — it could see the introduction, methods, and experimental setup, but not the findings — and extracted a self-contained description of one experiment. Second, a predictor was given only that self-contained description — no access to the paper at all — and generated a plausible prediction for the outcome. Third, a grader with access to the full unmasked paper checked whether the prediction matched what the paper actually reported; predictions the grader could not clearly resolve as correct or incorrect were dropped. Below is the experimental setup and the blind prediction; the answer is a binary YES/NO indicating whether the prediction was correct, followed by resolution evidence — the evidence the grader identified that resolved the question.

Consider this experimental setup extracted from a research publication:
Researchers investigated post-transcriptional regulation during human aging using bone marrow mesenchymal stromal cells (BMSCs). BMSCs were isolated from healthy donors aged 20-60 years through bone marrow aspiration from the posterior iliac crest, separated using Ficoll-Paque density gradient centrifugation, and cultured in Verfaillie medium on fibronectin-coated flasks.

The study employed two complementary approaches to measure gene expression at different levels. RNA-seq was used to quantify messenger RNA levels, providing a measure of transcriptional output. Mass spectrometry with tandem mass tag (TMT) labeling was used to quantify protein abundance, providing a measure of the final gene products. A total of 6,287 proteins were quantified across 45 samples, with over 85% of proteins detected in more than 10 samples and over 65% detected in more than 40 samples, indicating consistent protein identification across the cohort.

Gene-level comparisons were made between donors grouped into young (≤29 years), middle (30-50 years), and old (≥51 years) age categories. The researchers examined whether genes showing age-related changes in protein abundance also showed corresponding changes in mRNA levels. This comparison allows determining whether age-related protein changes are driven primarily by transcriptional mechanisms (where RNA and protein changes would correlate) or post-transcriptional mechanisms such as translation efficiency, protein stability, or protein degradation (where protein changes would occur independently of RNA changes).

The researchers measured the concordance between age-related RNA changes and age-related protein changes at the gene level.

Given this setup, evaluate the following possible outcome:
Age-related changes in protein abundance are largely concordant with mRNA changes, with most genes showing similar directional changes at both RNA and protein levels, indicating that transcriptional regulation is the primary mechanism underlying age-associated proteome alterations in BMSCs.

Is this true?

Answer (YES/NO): NO